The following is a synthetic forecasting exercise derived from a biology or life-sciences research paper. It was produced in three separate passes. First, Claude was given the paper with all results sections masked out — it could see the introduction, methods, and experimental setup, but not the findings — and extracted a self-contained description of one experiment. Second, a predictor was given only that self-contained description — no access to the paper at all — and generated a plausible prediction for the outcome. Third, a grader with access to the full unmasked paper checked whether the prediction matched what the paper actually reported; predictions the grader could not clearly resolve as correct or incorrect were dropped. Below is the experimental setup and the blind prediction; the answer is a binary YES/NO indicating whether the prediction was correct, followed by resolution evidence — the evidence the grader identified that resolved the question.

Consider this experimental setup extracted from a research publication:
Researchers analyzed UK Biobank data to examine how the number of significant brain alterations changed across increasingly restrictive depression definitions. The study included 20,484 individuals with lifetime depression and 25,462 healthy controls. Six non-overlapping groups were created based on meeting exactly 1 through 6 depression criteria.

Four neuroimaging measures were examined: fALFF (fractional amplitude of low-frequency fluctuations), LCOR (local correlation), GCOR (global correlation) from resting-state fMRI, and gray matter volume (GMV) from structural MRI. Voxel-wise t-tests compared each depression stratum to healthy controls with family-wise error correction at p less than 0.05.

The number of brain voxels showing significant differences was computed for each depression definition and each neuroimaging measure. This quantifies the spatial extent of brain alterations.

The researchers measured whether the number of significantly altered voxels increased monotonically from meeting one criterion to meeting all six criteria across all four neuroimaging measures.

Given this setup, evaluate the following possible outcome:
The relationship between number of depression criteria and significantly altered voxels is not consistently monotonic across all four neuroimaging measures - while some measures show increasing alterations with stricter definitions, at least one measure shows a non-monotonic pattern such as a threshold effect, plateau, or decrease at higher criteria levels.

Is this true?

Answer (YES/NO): YES